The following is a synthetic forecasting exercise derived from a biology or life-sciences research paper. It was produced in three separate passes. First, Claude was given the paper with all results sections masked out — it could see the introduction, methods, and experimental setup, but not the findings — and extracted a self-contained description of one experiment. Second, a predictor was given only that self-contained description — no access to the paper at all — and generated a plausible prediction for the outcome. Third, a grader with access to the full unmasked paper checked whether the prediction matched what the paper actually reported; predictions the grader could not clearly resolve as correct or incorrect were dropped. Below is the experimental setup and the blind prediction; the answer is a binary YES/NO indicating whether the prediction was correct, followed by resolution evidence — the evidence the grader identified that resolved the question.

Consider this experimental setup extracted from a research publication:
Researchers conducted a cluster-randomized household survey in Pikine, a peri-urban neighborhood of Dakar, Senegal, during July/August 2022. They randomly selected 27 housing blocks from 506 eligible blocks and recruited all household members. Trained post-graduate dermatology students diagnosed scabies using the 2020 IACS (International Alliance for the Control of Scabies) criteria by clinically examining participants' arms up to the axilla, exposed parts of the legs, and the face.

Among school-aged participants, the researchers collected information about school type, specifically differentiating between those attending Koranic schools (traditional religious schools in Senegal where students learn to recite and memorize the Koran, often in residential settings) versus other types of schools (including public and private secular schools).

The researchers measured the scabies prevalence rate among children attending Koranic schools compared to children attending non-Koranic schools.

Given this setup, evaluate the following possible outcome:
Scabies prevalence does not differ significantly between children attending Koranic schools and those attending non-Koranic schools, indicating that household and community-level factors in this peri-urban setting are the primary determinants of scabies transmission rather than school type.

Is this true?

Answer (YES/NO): NO